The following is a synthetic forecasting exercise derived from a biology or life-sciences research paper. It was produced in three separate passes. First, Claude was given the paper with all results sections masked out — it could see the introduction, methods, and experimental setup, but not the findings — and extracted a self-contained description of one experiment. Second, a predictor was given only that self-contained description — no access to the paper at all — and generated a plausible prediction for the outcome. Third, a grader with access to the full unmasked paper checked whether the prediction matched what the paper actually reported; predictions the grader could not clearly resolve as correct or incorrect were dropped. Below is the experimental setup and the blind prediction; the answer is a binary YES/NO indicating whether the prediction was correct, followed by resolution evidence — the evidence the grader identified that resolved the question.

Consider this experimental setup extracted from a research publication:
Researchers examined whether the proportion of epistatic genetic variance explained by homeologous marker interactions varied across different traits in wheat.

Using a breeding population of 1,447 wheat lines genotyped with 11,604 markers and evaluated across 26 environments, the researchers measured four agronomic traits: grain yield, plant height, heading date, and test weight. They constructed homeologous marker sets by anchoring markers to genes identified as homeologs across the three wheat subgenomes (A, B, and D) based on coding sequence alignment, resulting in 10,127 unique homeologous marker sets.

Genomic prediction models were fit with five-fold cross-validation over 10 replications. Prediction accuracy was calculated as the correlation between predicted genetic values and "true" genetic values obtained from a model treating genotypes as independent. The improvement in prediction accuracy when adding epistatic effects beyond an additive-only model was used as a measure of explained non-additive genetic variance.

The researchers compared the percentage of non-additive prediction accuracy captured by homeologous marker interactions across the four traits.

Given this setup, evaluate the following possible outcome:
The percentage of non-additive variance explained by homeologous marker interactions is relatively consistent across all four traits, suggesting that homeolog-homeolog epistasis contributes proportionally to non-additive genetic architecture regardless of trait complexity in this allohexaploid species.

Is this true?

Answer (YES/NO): NO